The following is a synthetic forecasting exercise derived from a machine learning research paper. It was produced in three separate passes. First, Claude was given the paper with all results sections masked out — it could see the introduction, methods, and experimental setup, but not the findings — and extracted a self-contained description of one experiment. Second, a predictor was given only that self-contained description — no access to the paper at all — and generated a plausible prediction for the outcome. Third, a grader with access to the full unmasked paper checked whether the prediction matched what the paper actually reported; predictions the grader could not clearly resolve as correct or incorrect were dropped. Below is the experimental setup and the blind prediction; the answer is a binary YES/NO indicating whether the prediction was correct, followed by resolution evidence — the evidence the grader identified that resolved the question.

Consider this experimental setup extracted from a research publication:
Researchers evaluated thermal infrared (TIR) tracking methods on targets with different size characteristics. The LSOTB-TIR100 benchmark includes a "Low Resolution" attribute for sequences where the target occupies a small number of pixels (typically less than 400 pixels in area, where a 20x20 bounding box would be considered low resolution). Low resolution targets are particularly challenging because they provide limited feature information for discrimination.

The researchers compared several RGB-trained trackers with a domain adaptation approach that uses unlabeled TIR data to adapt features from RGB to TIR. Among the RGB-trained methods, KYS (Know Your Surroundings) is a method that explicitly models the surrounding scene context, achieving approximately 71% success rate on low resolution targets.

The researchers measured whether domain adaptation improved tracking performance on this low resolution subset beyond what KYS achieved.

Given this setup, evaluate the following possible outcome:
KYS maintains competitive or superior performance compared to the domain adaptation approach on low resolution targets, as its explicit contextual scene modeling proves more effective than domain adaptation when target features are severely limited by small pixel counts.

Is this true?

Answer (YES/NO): YES